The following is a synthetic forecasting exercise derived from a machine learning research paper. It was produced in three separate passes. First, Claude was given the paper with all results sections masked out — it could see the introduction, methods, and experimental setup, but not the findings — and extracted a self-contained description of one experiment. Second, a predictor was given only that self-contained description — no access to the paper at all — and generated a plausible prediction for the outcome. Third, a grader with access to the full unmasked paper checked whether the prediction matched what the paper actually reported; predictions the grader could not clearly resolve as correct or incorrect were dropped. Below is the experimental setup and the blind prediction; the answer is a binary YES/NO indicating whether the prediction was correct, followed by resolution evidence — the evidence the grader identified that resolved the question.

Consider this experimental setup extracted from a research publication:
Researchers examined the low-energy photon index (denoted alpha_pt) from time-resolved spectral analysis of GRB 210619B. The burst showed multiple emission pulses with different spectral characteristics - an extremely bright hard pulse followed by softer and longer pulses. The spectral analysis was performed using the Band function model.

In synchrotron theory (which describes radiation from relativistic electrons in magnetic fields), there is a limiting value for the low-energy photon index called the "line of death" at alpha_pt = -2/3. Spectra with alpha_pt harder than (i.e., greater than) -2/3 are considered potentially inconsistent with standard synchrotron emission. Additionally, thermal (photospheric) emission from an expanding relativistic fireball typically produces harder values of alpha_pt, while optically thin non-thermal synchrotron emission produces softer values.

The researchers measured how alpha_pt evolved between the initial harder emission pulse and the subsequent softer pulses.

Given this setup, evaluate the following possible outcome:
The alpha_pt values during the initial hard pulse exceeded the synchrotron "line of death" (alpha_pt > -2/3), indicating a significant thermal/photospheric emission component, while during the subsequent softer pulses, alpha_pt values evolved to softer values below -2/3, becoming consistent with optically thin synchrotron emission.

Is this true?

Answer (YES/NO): YES